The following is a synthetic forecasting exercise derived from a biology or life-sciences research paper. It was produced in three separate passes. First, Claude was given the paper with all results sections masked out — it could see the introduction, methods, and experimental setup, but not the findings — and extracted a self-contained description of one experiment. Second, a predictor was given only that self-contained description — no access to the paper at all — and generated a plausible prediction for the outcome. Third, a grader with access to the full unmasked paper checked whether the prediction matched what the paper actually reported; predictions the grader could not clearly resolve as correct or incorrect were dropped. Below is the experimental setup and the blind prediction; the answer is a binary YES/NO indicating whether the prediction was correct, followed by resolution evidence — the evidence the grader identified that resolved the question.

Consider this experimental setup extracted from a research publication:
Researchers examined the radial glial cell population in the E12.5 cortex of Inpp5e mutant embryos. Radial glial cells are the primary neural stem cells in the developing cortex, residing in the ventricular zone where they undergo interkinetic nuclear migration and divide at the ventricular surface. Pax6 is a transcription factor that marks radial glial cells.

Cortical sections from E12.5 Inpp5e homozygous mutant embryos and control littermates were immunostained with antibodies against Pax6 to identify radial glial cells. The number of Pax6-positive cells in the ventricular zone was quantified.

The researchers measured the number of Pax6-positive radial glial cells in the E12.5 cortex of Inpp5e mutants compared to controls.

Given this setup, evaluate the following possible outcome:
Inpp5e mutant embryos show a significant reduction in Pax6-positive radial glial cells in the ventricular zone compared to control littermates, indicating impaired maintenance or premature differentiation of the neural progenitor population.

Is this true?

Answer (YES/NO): NO